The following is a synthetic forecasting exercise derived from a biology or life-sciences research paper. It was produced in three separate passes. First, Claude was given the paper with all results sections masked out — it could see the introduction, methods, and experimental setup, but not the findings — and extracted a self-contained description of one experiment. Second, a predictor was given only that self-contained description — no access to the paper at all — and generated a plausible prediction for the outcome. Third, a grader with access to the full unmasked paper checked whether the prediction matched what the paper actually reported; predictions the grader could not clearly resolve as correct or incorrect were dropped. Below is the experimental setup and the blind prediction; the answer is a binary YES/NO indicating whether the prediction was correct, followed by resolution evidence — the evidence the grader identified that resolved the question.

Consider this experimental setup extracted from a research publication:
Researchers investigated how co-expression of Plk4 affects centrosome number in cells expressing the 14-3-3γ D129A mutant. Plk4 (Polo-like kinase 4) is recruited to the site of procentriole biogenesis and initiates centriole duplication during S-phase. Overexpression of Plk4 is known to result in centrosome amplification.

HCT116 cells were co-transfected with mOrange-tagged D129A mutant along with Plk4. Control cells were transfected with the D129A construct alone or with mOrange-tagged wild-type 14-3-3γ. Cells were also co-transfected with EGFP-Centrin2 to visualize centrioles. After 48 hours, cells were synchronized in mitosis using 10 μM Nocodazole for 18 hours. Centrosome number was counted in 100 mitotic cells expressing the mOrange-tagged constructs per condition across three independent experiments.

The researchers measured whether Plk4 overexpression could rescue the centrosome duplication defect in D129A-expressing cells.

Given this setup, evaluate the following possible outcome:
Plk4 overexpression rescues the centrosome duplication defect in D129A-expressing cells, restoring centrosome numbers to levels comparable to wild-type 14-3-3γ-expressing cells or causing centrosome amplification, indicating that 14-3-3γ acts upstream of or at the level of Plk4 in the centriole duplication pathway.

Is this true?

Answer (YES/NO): NO